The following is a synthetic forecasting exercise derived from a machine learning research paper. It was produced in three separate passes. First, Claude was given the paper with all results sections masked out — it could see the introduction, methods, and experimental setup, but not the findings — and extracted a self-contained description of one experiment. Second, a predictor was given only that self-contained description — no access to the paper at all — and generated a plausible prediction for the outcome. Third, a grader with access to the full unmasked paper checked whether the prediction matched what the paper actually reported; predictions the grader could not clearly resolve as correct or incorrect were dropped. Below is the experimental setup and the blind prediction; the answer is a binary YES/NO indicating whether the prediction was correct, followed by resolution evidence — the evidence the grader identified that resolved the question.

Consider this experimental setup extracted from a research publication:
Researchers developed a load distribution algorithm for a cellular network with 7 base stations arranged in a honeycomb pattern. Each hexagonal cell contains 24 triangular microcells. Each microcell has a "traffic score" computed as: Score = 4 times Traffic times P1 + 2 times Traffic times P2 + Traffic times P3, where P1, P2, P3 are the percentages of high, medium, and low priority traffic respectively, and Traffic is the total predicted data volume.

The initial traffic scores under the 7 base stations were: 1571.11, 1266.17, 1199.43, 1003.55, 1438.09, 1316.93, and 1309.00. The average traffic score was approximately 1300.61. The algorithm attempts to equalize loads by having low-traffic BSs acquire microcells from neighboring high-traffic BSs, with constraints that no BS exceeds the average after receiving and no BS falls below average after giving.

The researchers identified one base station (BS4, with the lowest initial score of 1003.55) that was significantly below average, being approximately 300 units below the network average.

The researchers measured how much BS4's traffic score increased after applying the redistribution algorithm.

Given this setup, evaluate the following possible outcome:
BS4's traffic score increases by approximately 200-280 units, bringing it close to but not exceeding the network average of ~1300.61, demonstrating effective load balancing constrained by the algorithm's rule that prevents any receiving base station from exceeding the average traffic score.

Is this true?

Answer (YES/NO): NO